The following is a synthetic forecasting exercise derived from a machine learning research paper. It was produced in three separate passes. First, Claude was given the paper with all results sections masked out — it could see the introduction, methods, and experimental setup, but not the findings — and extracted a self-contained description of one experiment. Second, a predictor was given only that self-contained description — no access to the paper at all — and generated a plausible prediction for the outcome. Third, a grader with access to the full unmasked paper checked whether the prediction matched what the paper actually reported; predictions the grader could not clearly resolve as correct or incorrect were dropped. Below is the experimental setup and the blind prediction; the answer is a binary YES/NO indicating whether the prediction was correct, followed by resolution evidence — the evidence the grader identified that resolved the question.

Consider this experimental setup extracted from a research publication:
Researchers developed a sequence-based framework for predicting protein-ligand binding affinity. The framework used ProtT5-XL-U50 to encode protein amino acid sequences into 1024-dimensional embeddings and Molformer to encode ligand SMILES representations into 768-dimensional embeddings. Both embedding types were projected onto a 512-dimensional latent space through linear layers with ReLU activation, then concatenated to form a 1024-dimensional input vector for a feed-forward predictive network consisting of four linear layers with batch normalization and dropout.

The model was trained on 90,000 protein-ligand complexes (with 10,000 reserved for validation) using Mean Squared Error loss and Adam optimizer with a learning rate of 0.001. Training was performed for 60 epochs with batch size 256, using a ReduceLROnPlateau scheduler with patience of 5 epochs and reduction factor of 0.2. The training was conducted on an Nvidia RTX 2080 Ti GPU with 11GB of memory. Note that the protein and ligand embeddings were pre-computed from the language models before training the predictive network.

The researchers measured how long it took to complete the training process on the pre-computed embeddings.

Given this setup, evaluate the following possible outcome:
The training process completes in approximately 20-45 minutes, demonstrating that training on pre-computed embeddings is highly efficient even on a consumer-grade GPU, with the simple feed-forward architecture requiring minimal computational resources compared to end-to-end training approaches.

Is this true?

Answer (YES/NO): NO